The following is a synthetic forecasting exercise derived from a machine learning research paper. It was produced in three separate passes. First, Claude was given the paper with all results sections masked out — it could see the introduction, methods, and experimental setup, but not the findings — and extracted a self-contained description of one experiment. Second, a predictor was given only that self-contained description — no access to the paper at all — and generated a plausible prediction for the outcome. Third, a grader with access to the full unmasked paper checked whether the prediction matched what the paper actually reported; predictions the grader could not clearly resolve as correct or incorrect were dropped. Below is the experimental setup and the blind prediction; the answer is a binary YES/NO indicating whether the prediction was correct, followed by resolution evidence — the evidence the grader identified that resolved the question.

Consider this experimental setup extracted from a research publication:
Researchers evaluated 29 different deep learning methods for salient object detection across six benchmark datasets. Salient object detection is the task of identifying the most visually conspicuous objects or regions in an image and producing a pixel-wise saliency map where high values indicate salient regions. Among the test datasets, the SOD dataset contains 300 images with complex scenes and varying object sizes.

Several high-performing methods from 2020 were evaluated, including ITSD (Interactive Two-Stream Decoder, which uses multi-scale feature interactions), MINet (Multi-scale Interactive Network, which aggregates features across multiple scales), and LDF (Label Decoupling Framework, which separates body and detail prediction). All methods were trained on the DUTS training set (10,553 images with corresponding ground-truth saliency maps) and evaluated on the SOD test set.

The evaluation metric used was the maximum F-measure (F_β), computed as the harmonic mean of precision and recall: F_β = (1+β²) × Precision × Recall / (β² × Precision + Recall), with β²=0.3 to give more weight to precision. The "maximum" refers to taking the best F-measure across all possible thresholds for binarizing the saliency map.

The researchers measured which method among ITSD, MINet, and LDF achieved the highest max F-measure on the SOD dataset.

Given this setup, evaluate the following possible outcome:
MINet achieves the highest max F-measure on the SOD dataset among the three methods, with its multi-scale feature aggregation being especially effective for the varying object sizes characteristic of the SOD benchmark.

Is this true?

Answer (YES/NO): NO